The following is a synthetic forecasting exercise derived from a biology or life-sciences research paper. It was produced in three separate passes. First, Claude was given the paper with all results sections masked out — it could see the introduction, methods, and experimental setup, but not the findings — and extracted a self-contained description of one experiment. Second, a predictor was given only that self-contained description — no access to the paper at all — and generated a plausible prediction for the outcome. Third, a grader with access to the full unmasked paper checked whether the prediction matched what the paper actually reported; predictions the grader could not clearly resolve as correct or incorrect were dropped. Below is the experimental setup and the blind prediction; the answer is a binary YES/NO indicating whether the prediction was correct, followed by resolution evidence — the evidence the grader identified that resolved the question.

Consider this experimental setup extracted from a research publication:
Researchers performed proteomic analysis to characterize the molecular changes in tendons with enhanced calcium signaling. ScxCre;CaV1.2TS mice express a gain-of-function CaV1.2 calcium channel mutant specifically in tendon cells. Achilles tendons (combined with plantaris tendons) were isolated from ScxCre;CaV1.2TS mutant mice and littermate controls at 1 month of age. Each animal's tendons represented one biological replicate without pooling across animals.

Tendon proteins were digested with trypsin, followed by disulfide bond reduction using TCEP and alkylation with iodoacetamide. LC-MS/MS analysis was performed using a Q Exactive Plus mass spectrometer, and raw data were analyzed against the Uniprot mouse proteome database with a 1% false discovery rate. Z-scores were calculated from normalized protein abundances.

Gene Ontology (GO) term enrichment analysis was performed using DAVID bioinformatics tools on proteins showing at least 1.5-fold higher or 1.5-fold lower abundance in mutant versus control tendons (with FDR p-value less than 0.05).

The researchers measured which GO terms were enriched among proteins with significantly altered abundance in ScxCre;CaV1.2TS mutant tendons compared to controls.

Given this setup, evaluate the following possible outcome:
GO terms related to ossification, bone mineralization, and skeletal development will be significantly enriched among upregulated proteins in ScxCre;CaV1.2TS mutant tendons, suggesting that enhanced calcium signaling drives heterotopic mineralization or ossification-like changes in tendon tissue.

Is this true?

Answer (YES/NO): NO